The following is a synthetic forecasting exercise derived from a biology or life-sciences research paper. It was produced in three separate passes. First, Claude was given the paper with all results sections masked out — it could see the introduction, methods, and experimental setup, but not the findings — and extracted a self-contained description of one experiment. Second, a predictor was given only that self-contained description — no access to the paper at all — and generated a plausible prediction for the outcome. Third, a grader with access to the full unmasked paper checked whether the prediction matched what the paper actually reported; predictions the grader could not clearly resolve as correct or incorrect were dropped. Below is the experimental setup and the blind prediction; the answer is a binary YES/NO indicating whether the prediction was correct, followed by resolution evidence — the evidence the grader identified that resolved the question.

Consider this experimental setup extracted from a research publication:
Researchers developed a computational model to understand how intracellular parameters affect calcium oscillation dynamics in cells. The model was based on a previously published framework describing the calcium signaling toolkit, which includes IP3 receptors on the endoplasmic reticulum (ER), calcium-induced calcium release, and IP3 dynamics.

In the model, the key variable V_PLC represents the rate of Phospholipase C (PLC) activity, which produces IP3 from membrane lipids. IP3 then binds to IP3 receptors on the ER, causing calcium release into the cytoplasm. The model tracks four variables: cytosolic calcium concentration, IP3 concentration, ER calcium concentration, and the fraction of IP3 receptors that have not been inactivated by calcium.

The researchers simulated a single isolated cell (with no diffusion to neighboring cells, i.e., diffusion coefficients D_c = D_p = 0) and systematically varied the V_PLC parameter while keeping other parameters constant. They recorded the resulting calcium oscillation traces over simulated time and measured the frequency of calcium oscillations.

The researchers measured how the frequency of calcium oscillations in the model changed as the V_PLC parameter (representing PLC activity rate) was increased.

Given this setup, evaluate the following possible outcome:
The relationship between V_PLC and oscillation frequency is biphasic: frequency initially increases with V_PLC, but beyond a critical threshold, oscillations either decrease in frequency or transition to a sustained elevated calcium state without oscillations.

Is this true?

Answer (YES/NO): NO